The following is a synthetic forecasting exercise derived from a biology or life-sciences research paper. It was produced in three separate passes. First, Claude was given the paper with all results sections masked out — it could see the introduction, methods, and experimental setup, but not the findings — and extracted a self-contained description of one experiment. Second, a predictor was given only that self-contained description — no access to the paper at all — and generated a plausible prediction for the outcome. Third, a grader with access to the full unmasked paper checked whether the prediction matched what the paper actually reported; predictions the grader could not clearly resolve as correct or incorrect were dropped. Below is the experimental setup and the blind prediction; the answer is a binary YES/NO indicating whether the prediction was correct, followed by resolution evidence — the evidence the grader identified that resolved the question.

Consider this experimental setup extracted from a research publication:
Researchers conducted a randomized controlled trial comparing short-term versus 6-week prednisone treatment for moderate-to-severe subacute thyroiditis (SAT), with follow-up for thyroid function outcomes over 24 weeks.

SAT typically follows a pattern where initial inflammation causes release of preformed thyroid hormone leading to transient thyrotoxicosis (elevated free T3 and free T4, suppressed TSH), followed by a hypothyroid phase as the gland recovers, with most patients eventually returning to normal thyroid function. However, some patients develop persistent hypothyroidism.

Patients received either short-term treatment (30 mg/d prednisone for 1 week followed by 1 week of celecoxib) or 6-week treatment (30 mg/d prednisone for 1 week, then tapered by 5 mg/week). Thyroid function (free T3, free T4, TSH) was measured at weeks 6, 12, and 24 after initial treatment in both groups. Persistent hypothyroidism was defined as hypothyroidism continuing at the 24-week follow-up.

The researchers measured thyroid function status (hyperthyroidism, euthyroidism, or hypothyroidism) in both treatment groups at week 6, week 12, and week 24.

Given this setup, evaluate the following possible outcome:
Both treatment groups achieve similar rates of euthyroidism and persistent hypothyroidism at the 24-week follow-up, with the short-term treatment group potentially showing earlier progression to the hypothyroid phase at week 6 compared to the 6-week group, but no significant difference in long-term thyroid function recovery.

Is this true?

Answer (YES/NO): YES